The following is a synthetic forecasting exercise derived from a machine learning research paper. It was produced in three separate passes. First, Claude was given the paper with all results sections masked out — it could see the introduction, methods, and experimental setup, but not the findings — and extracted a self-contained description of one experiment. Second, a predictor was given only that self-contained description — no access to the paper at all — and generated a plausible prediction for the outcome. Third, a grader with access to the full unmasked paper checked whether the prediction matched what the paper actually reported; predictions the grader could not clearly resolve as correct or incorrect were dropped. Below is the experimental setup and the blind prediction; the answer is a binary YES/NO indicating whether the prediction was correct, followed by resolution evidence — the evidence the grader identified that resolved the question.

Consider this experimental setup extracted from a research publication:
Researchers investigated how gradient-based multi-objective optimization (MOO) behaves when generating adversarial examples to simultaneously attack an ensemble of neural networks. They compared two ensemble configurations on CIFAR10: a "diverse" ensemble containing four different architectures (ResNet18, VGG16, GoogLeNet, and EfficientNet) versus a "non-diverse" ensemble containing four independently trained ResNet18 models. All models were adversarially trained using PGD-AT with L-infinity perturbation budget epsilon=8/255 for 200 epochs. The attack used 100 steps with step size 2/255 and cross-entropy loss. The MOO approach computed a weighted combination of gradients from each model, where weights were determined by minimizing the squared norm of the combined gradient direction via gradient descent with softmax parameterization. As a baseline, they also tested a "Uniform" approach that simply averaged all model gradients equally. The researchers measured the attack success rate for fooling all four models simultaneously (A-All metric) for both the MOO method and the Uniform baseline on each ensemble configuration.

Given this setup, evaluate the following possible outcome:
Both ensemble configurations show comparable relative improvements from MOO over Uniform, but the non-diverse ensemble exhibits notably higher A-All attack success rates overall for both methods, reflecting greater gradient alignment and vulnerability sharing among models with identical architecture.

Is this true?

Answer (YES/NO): NO